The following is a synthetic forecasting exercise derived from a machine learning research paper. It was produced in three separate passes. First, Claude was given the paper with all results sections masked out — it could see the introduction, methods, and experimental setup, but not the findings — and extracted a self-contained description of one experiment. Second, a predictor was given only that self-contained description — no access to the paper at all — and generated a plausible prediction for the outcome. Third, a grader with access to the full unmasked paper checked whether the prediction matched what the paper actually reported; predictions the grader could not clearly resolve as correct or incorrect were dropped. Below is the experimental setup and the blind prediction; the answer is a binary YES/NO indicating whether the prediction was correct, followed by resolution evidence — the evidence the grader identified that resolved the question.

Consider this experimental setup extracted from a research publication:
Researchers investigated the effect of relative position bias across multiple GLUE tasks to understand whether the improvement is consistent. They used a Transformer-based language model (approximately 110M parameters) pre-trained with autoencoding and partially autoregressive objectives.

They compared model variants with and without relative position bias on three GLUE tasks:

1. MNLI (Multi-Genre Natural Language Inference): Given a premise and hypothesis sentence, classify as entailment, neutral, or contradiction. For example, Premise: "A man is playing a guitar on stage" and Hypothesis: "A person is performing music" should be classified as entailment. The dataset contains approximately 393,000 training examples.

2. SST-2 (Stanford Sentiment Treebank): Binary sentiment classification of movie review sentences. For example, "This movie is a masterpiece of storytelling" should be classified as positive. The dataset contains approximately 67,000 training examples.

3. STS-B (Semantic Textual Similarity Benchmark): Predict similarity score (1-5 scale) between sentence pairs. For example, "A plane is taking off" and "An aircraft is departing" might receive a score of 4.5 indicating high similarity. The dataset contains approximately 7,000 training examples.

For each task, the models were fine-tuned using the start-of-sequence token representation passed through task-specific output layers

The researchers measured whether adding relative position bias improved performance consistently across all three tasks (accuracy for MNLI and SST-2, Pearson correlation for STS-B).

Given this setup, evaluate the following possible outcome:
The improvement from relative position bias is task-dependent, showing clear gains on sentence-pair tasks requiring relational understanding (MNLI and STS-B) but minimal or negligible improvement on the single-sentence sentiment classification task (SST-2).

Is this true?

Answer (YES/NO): NO